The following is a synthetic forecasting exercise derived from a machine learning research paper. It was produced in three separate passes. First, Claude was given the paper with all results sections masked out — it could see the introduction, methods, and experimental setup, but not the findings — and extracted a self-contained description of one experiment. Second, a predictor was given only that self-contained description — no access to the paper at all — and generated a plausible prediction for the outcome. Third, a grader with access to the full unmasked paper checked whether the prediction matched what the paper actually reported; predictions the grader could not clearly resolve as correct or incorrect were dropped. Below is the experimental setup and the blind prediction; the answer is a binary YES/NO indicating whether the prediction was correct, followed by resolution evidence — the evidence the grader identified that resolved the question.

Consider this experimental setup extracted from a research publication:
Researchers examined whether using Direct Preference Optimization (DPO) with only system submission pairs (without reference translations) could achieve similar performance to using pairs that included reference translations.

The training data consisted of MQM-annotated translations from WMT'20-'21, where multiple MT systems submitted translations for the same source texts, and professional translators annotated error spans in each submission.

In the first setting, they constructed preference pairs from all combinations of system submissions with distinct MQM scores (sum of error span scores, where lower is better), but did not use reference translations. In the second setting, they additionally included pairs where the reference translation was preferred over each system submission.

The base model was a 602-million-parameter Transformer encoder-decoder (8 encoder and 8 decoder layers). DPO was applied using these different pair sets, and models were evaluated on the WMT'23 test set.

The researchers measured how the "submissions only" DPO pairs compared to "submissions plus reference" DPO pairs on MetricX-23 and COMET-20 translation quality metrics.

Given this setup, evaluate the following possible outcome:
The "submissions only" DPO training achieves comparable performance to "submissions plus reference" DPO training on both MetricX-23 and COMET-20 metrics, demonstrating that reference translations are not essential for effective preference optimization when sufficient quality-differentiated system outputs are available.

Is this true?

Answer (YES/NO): NO